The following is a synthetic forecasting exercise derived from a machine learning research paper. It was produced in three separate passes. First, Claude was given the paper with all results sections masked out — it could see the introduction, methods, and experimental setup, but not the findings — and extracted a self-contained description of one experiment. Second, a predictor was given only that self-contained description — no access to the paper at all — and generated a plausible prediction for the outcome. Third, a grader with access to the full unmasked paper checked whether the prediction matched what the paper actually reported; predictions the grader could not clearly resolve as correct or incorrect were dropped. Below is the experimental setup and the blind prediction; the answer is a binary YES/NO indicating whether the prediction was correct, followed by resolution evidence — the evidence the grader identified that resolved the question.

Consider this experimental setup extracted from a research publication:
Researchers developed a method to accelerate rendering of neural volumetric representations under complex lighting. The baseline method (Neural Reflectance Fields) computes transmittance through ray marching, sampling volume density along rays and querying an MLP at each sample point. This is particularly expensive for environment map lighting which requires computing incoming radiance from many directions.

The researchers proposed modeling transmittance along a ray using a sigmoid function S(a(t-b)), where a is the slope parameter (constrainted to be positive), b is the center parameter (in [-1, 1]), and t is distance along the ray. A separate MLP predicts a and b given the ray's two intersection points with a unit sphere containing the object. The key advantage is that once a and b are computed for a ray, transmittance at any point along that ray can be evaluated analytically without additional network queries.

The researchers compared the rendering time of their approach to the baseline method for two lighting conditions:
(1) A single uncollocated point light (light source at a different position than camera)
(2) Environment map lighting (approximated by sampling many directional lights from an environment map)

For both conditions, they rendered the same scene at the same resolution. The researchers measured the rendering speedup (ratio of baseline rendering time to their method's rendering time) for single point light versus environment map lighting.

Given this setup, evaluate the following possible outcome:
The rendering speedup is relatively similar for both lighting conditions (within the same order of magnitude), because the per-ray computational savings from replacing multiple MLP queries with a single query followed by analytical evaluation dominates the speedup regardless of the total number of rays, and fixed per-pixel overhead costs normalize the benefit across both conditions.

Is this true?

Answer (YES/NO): NO